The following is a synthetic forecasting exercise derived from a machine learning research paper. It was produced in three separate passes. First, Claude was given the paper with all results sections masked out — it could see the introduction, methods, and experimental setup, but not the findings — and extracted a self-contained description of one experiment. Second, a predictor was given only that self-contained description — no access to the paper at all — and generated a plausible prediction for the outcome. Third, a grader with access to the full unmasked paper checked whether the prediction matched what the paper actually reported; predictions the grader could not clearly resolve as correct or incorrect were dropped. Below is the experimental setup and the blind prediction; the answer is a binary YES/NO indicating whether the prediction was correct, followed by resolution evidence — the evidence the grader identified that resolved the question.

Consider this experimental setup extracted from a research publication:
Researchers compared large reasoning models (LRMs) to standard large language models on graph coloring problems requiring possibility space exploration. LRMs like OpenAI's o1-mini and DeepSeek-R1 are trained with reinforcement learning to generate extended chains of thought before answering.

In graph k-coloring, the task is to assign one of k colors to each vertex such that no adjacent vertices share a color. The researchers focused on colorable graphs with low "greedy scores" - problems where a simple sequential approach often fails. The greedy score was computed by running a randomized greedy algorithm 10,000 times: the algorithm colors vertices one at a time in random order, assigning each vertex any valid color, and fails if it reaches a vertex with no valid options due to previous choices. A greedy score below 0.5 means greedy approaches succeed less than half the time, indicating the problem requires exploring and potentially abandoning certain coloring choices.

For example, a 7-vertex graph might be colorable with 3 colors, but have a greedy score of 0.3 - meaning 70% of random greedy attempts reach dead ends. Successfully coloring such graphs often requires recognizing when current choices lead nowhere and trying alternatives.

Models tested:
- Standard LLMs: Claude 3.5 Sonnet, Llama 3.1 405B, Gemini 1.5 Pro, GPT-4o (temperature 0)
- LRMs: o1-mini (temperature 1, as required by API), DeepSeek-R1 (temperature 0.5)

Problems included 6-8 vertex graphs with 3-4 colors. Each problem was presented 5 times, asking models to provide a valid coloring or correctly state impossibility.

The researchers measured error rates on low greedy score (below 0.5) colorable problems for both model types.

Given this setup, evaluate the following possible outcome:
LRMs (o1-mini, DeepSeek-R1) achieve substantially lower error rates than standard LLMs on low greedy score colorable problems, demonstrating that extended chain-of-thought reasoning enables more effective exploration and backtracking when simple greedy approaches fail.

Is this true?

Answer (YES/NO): NO